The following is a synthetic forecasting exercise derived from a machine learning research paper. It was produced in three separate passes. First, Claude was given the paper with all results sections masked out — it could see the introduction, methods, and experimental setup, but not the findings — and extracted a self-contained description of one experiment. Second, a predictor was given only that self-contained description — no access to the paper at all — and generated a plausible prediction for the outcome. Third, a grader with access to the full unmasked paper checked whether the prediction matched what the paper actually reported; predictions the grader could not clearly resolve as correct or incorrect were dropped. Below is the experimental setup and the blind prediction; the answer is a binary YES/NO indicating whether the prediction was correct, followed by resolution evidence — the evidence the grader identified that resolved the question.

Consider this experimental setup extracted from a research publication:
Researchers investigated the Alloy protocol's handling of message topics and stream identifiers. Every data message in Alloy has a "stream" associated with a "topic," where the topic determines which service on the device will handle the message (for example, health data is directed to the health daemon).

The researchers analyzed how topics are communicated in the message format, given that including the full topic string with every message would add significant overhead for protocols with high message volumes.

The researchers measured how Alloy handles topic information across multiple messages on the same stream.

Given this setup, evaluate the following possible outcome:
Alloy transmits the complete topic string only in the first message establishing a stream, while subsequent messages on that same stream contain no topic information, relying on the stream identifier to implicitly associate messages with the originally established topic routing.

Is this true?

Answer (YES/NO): YES